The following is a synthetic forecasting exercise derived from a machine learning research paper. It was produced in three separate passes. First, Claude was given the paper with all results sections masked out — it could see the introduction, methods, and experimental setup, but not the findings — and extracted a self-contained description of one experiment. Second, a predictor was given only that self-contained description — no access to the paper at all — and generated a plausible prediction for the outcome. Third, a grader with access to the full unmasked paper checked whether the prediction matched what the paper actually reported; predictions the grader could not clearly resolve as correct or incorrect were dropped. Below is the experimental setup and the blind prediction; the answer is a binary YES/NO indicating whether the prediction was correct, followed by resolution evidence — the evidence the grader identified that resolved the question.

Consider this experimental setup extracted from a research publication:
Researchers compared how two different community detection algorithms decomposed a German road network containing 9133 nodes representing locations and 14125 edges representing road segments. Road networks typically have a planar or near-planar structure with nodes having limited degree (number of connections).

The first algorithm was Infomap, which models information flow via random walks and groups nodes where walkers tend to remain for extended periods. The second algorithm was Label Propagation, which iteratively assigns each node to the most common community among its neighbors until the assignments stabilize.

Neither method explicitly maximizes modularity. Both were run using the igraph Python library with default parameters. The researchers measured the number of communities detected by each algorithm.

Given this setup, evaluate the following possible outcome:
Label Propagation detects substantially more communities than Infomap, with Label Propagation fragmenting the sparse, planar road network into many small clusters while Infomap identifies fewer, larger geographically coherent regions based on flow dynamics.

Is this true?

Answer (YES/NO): YES